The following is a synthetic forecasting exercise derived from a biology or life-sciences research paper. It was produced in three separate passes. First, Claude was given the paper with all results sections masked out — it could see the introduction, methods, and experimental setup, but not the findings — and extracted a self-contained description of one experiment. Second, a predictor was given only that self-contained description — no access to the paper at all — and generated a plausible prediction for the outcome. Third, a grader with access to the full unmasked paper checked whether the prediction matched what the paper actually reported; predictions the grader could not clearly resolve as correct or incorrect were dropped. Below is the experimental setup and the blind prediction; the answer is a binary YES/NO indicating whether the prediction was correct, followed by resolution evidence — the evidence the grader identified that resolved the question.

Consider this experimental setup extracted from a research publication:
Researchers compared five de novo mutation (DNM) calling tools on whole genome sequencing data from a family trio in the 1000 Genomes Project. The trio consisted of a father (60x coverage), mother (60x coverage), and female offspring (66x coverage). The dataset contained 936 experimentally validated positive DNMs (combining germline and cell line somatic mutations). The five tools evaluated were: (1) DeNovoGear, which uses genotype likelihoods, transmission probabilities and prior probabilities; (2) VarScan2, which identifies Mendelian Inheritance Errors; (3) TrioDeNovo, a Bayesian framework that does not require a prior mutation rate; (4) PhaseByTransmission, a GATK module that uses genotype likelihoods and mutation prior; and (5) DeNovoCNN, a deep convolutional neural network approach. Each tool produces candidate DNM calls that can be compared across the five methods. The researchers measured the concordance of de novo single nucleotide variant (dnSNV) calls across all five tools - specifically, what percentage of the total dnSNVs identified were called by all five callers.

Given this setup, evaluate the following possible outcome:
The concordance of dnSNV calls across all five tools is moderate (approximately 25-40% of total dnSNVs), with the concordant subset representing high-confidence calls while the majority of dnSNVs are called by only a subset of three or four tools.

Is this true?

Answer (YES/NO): NO